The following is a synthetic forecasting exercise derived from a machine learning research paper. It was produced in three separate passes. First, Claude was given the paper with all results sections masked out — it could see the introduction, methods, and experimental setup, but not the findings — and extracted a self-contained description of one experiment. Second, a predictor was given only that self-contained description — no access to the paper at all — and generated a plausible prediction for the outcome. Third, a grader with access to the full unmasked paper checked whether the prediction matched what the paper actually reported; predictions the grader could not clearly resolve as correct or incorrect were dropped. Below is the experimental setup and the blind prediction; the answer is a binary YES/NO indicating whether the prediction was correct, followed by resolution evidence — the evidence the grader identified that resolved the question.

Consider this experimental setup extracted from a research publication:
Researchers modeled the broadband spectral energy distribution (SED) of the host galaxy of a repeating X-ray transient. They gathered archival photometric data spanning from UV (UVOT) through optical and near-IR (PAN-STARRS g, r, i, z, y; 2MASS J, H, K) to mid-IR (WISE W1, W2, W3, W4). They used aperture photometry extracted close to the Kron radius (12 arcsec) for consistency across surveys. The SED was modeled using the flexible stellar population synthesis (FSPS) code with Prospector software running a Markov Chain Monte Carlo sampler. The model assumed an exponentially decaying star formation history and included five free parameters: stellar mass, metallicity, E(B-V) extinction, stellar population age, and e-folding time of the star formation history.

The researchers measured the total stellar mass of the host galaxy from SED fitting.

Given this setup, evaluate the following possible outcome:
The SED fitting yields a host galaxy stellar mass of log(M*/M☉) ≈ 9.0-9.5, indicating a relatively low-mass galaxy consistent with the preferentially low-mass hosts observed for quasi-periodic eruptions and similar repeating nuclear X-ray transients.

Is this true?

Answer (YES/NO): NO